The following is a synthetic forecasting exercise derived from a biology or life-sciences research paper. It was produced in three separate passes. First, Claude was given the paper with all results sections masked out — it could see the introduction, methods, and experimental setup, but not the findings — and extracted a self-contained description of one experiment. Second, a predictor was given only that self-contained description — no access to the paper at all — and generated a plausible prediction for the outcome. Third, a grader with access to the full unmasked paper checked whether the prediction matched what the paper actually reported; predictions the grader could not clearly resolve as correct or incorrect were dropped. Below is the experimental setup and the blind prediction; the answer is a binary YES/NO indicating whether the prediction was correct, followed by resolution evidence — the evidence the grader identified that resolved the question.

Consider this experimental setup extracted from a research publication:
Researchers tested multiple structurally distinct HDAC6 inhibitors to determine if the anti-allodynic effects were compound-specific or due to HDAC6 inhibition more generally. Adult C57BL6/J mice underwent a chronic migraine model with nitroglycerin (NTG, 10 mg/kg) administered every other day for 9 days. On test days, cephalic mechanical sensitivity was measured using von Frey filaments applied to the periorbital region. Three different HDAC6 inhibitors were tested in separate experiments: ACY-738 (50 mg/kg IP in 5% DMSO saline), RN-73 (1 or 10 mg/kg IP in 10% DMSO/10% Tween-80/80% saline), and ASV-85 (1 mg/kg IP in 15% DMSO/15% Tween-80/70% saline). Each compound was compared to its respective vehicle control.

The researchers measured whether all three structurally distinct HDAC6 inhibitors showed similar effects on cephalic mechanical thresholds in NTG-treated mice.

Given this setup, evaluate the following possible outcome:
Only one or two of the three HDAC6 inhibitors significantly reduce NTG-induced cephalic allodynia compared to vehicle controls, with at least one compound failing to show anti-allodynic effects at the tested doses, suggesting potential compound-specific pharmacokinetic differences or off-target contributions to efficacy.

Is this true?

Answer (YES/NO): NO